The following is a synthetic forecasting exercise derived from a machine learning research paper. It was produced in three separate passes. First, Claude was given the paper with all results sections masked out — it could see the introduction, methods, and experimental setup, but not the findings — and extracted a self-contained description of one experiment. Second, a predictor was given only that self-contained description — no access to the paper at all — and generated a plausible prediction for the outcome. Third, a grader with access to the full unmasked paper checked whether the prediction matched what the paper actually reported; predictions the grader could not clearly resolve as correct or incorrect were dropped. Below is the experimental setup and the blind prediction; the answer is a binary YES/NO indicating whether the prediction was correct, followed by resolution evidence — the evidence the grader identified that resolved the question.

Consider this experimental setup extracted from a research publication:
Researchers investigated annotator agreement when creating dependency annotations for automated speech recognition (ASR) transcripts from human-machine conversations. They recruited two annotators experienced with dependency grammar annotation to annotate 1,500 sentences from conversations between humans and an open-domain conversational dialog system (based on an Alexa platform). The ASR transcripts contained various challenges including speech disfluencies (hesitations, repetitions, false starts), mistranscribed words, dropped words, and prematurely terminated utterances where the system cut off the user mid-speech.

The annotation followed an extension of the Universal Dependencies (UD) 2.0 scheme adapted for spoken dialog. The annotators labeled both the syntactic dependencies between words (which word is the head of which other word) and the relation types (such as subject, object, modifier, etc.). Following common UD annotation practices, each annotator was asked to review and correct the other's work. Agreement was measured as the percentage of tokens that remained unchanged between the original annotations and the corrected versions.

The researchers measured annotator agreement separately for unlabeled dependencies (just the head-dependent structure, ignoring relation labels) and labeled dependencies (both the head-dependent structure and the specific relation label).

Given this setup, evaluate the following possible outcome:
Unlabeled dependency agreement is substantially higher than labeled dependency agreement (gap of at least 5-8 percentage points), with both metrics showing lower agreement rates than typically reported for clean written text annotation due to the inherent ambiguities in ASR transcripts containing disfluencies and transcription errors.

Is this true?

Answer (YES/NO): YES